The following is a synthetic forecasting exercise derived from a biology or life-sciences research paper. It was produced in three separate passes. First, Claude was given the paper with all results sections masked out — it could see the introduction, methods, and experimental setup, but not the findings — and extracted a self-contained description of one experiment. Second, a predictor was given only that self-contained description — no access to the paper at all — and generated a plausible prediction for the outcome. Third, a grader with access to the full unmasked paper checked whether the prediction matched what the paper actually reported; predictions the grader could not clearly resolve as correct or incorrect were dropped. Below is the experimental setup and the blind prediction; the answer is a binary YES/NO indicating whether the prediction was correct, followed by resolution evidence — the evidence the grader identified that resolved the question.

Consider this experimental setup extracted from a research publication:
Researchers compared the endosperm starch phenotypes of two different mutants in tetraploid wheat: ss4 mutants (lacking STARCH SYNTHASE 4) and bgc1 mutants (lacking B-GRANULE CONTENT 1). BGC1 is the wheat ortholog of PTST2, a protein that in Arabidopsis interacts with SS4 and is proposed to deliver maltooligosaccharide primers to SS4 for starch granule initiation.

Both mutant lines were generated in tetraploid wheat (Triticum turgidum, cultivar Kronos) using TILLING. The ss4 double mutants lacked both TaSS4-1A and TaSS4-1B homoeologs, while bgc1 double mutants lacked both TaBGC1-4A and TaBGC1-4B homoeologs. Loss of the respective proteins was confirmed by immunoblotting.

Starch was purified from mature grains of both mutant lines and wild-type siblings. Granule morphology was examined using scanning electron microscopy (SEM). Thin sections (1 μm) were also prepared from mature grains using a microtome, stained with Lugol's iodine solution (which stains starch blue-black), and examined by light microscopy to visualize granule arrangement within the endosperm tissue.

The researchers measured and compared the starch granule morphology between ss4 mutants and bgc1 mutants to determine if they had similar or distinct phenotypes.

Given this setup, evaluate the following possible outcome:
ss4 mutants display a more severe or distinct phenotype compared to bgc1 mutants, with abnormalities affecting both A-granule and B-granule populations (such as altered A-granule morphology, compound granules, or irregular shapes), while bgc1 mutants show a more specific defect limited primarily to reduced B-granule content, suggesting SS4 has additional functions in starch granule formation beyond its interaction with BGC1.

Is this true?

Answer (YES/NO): NO